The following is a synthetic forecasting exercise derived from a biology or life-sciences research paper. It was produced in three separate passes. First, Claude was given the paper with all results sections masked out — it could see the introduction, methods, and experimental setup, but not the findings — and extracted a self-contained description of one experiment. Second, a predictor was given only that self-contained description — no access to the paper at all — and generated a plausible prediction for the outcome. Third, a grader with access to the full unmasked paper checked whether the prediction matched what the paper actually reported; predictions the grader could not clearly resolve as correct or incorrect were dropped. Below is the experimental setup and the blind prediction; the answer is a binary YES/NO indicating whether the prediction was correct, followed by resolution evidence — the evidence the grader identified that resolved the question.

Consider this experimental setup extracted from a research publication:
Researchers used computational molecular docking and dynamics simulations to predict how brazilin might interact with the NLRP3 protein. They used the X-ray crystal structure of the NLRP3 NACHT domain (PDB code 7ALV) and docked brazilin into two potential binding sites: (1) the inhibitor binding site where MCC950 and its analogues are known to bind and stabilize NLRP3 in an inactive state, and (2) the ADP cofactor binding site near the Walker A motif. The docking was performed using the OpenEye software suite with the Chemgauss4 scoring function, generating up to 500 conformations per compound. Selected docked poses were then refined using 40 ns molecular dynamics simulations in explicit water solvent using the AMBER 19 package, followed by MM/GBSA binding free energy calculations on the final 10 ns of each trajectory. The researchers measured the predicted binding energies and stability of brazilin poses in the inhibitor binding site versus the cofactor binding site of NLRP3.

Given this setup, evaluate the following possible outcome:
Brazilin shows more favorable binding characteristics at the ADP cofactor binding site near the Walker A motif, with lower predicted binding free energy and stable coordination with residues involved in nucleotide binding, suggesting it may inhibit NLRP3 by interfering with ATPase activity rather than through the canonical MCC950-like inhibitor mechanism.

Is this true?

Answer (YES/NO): NO